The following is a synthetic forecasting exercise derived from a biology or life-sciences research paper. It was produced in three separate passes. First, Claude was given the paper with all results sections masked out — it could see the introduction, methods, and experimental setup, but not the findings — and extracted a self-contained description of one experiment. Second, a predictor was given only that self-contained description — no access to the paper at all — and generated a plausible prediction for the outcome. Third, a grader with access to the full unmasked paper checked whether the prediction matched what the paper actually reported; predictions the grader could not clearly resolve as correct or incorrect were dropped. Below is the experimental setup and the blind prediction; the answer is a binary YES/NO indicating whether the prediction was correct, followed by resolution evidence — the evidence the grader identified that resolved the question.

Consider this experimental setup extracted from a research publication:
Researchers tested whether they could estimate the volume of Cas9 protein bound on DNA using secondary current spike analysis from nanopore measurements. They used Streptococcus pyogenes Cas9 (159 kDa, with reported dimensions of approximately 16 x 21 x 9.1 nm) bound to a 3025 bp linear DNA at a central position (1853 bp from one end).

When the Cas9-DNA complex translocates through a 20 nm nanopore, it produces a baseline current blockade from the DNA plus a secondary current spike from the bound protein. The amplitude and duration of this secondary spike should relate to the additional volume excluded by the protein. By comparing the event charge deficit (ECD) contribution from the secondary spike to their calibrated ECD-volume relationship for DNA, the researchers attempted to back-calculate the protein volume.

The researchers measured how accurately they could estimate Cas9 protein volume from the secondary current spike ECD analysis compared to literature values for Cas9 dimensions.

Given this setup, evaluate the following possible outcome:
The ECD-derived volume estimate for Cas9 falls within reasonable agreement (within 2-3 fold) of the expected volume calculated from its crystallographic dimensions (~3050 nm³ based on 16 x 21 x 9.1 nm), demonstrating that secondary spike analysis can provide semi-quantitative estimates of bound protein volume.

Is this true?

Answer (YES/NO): YES